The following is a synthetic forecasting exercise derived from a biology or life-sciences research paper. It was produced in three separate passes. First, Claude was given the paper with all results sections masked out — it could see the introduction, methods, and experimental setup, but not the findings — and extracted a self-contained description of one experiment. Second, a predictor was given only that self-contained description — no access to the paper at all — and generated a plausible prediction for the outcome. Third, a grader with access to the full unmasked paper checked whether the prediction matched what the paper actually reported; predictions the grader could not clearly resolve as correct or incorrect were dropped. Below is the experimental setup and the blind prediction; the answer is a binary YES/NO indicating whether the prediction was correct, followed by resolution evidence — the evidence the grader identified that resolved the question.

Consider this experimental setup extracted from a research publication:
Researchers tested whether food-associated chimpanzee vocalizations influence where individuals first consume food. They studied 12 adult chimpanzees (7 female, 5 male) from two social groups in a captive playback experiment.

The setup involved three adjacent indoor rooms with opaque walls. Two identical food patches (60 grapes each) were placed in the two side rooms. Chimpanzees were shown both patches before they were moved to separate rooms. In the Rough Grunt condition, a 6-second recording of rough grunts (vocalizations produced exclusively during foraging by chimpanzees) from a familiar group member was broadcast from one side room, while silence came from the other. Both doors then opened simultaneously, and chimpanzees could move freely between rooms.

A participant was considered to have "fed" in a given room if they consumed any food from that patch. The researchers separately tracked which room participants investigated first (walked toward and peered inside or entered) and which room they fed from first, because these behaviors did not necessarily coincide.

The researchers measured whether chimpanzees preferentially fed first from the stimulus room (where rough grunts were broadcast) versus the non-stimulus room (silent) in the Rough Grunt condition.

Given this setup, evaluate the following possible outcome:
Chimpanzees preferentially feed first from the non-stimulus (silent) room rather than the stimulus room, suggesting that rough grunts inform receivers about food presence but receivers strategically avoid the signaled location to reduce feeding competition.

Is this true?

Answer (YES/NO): NO